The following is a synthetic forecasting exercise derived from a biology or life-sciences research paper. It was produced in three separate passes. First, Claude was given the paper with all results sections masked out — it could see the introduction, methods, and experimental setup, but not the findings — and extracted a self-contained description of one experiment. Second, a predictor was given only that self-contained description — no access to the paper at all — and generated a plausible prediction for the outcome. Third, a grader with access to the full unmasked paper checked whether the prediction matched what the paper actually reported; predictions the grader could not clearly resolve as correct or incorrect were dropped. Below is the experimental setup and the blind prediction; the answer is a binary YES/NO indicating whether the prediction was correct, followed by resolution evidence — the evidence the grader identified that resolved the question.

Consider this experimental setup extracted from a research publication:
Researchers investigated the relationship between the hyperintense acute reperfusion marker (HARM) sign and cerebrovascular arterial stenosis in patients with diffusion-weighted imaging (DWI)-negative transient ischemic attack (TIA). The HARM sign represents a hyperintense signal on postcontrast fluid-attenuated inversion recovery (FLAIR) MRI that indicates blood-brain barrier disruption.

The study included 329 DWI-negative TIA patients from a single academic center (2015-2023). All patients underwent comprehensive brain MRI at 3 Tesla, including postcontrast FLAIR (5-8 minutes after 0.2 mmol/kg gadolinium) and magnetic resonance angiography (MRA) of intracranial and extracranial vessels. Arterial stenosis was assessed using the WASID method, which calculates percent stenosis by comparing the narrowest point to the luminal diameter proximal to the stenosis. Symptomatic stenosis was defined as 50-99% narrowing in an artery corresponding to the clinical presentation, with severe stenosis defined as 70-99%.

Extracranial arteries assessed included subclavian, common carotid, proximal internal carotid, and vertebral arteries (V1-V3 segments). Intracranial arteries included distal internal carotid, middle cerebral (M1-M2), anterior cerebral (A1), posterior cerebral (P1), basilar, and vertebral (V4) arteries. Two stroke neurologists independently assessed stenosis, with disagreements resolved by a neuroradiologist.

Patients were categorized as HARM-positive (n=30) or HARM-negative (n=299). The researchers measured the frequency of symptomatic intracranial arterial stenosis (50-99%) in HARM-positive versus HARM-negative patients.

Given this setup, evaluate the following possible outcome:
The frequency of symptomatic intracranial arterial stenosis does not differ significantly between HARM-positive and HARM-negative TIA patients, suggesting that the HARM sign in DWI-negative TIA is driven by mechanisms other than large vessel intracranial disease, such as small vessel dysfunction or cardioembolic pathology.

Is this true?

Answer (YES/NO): NO